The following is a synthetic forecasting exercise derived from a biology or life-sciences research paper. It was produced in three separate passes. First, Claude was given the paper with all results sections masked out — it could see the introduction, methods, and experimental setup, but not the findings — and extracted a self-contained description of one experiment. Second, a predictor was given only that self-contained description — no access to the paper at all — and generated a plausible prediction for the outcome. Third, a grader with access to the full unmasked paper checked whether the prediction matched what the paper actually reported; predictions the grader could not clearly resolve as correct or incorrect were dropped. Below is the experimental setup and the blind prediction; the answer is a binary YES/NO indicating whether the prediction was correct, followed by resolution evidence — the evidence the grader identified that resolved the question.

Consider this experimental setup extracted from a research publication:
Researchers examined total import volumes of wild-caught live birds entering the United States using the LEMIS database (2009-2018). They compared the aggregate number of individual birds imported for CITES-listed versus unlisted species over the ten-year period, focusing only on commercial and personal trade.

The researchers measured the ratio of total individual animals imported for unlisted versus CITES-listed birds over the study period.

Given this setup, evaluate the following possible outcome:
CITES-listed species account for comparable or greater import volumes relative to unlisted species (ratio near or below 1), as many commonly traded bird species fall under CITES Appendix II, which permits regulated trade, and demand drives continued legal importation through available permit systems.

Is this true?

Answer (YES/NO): NO